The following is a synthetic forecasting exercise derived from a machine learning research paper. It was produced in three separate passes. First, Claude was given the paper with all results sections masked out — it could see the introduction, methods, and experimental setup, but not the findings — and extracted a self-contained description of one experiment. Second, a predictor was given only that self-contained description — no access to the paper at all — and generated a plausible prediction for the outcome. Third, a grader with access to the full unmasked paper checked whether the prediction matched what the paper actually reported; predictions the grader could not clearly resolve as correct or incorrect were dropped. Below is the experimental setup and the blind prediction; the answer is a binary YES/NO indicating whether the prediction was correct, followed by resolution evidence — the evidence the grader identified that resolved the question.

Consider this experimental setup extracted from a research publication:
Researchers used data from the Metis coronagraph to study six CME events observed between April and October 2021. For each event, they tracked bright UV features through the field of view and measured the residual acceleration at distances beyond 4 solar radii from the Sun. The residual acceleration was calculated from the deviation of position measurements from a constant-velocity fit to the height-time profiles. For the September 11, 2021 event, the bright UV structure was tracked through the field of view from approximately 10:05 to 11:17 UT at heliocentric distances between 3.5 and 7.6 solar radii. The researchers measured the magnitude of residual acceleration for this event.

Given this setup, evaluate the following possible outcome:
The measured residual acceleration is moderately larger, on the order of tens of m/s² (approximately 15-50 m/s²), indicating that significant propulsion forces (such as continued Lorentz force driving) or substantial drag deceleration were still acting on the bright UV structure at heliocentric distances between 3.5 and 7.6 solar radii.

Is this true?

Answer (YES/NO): NO